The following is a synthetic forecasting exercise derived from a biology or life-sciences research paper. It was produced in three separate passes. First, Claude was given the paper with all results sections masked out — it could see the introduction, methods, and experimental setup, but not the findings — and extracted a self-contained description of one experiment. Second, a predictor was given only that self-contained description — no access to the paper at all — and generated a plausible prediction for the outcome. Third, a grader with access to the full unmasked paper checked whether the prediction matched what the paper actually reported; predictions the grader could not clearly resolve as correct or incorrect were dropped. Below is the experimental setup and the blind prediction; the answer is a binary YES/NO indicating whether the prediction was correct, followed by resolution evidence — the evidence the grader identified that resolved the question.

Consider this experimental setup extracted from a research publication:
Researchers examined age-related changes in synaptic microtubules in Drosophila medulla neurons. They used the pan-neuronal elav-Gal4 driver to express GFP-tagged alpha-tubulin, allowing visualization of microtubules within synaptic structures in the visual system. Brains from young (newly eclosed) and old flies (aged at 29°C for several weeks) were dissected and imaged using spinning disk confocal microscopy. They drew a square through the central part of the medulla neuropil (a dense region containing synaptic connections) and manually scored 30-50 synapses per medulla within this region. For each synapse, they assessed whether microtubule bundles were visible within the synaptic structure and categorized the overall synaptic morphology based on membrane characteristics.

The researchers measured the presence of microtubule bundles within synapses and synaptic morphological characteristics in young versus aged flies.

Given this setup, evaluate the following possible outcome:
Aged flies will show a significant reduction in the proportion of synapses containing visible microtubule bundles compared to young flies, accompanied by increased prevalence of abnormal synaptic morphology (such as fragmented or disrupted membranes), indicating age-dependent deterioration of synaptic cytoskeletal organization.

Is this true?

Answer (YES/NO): YES